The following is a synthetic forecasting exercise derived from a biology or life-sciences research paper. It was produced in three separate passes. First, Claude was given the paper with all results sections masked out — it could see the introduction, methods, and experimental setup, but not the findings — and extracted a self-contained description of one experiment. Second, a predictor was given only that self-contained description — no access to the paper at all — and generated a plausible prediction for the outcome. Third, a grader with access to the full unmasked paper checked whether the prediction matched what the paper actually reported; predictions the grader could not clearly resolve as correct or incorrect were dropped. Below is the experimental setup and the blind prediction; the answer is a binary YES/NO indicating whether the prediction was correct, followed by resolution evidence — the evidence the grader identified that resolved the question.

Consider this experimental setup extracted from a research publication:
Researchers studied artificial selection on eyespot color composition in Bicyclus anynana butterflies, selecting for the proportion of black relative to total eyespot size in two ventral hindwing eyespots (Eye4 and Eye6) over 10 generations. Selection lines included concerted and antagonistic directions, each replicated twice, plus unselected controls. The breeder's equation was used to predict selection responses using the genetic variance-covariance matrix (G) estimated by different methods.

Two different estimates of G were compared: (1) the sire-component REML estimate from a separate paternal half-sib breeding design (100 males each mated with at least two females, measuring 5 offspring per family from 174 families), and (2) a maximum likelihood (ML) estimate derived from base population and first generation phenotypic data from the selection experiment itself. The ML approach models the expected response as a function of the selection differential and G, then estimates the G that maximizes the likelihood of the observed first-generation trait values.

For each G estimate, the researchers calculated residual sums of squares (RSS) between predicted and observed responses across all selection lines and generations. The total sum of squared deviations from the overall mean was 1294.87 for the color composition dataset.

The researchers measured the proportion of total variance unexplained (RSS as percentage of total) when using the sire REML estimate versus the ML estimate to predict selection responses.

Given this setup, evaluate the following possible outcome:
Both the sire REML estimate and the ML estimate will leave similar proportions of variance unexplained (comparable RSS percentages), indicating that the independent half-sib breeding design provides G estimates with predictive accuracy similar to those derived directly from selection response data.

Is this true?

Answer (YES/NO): NO